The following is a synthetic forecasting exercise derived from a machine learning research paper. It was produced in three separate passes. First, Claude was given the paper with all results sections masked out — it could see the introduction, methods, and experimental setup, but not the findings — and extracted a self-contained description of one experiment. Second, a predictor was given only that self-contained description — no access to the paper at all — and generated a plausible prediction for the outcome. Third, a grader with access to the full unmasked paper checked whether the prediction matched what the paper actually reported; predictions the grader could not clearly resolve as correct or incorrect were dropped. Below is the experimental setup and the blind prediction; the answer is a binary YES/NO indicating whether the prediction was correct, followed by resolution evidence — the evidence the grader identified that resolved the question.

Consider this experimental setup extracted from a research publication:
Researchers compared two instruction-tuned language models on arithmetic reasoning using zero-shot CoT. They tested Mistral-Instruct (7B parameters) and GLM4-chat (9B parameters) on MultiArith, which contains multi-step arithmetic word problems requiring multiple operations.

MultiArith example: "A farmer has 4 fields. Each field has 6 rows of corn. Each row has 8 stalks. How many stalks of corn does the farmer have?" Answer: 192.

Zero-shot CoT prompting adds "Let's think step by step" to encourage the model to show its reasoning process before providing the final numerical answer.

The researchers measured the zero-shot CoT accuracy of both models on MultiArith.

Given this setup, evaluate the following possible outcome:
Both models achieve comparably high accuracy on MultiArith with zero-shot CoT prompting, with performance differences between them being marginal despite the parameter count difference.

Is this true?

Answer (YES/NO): NO